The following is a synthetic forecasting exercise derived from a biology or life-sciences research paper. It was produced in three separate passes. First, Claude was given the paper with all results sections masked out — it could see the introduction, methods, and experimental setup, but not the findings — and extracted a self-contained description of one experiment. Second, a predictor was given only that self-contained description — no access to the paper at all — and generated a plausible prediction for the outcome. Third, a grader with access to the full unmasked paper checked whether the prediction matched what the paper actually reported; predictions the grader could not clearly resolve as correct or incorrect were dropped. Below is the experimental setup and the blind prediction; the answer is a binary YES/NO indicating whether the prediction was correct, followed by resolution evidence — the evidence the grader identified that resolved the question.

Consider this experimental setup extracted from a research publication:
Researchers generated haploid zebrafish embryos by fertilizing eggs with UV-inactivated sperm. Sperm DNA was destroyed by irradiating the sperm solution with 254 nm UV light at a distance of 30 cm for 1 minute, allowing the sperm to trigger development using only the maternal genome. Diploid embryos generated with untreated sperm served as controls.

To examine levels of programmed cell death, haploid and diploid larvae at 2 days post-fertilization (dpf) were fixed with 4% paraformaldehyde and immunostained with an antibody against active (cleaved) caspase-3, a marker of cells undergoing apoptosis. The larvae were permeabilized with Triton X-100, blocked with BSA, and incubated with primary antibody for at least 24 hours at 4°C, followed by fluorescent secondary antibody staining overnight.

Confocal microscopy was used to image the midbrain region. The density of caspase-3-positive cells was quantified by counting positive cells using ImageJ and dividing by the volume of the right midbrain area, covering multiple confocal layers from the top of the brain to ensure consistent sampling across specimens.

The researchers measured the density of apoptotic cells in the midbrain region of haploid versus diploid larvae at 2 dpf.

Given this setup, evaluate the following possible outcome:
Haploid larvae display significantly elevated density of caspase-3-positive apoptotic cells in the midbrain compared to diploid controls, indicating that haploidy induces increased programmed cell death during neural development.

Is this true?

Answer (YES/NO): YES